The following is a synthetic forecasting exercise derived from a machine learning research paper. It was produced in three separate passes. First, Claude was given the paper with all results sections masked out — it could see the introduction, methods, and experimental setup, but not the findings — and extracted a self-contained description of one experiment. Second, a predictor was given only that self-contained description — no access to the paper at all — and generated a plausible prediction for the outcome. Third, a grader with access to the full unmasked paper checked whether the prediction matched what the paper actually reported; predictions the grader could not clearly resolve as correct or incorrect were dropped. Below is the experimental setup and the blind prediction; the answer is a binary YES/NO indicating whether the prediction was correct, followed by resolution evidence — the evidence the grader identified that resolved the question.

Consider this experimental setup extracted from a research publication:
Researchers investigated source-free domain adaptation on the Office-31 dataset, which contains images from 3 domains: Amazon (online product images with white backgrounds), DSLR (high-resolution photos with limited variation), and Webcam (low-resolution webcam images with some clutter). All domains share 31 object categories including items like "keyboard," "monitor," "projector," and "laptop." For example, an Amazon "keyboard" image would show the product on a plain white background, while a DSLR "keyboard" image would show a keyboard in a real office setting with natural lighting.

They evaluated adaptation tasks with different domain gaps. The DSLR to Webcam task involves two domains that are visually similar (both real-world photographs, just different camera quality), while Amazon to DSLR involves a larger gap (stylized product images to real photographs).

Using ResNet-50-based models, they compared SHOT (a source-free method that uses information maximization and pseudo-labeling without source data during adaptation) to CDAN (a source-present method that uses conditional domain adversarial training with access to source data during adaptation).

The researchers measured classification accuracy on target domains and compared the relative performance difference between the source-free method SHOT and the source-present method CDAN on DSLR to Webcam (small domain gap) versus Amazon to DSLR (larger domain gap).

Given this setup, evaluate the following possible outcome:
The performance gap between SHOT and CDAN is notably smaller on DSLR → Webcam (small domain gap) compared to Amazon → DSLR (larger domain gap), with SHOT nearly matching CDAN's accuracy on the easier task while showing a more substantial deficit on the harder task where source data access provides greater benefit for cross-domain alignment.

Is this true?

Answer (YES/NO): NO